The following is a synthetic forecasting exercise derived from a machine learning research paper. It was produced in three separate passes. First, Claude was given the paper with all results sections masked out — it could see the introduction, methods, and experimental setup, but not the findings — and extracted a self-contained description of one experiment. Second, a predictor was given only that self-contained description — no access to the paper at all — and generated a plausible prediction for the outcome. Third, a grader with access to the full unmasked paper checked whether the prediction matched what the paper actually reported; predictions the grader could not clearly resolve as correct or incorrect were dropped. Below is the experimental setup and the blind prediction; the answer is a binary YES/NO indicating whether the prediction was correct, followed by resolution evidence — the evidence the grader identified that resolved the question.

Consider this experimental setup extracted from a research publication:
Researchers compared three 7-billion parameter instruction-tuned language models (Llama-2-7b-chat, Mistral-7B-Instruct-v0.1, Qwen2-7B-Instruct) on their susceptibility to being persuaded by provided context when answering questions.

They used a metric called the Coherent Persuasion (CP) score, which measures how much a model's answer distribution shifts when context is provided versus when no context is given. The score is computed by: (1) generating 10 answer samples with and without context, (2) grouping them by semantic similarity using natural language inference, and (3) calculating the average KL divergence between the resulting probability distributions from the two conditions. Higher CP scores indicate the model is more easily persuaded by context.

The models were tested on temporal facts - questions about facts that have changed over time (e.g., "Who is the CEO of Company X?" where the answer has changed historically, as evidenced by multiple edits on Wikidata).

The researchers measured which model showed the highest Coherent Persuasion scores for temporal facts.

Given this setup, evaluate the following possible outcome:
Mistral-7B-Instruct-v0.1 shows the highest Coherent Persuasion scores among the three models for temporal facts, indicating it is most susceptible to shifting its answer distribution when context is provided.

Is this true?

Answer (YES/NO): NO